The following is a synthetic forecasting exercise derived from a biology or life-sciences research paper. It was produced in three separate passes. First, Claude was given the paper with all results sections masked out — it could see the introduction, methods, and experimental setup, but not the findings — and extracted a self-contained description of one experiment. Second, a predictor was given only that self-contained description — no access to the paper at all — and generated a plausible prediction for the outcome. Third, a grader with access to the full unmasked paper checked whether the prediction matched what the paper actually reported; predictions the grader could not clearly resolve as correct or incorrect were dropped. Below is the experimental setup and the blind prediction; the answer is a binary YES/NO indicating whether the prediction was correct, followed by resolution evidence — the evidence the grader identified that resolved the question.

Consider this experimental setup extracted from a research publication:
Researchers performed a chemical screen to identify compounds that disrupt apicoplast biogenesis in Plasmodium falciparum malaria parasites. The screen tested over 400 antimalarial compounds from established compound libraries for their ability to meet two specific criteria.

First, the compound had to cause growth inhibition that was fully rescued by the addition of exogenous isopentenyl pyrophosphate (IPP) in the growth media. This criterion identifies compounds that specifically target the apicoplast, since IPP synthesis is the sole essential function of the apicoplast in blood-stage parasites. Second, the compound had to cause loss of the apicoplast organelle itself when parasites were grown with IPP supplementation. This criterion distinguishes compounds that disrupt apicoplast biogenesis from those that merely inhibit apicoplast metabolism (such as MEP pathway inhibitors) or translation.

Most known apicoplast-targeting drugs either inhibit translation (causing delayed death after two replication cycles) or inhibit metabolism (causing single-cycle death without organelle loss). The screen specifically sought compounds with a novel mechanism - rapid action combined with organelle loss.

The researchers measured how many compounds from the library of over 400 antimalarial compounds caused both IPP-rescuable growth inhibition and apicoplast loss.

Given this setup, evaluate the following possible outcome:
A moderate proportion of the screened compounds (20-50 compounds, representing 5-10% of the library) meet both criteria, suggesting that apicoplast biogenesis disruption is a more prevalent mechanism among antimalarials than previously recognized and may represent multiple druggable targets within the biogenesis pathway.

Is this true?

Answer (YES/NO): NO